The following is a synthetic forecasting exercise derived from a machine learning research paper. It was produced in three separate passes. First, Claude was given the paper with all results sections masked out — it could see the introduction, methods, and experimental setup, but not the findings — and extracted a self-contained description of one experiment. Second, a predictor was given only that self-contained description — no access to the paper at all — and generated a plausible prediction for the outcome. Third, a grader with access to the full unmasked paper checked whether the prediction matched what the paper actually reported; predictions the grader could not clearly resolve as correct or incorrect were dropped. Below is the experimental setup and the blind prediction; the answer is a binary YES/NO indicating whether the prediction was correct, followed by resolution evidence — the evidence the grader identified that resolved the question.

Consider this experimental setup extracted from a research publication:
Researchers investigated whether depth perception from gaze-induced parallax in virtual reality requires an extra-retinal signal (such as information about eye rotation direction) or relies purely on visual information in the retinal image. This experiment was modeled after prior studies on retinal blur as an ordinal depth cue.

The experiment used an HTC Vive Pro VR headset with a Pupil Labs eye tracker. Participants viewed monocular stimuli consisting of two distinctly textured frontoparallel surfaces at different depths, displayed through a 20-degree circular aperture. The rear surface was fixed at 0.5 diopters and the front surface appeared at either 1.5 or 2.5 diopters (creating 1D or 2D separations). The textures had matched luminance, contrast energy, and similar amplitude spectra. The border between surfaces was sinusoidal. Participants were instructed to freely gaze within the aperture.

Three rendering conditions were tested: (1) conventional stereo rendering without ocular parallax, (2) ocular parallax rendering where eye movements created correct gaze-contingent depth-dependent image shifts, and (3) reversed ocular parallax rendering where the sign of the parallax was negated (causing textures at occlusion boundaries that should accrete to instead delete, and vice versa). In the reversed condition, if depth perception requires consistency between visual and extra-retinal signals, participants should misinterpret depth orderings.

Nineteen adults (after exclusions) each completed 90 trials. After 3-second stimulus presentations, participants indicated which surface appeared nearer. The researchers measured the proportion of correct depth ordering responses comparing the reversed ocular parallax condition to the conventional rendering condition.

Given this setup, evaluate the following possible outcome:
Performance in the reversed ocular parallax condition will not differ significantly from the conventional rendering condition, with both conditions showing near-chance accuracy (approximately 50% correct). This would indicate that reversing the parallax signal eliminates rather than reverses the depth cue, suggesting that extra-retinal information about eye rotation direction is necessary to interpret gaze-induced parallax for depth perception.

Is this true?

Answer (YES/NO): NO